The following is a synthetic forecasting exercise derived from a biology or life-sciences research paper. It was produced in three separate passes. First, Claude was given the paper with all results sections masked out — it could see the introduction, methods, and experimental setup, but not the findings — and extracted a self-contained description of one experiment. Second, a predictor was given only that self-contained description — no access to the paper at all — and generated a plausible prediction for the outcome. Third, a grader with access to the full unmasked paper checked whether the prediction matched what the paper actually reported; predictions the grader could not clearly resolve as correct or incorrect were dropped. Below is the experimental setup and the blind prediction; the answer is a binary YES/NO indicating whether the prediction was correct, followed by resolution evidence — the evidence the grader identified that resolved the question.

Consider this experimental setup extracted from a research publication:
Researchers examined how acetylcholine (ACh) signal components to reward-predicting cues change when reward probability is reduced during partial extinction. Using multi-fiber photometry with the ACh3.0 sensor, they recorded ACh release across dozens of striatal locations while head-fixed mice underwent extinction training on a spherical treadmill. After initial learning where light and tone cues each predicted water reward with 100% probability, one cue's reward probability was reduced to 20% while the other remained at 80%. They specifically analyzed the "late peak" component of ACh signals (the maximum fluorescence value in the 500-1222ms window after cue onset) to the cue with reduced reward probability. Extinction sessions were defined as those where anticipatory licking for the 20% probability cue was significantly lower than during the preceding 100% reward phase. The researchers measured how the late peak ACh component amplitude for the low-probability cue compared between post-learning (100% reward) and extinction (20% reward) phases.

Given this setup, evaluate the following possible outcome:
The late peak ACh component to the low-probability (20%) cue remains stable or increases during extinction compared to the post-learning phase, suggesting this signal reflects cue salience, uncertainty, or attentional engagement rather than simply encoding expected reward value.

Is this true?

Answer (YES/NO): YES